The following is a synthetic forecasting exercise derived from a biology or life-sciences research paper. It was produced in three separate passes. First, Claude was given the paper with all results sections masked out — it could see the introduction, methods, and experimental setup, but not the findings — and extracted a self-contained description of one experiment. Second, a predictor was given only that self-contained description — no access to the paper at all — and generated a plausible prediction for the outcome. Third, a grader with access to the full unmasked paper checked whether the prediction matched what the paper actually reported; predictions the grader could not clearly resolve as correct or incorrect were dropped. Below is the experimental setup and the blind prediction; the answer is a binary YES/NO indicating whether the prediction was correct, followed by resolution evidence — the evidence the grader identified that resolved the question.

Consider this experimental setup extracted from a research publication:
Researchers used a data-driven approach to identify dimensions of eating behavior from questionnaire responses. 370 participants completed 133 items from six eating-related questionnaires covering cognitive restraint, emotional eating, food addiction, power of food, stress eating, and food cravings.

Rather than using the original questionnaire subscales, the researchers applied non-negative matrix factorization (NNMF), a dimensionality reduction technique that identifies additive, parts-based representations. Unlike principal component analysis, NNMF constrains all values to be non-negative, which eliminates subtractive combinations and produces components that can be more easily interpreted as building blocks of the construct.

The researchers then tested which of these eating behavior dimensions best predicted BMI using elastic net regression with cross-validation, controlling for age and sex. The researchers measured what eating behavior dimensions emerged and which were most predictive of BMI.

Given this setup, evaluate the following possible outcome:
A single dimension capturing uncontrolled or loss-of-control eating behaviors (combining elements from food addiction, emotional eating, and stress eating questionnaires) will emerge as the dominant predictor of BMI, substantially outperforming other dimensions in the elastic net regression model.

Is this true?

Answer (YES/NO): NO